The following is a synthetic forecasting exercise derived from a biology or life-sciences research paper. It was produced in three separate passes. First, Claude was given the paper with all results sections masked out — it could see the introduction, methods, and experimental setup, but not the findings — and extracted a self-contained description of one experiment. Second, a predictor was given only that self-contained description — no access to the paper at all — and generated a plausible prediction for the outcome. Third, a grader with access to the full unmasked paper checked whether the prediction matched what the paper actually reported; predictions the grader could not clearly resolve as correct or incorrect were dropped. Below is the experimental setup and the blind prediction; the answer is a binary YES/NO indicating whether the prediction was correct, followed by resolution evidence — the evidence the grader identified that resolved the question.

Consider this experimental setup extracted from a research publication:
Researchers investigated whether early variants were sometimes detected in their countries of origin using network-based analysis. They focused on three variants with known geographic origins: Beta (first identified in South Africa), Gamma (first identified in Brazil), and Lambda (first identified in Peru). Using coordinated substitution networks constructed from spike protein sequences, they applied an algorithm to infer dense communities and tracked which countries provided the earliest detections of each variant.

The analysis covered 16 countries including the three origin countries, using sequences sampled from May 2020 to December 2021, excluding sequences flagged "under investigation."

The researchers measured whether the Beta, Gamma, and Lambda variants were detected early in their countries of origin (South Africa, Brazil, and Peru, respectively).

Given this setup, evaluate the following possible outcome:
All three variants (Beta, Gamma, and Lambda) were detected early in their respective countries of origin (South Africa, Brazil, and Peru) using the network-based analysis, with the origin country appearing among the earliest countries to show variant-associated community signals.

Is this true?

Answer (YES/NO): YES